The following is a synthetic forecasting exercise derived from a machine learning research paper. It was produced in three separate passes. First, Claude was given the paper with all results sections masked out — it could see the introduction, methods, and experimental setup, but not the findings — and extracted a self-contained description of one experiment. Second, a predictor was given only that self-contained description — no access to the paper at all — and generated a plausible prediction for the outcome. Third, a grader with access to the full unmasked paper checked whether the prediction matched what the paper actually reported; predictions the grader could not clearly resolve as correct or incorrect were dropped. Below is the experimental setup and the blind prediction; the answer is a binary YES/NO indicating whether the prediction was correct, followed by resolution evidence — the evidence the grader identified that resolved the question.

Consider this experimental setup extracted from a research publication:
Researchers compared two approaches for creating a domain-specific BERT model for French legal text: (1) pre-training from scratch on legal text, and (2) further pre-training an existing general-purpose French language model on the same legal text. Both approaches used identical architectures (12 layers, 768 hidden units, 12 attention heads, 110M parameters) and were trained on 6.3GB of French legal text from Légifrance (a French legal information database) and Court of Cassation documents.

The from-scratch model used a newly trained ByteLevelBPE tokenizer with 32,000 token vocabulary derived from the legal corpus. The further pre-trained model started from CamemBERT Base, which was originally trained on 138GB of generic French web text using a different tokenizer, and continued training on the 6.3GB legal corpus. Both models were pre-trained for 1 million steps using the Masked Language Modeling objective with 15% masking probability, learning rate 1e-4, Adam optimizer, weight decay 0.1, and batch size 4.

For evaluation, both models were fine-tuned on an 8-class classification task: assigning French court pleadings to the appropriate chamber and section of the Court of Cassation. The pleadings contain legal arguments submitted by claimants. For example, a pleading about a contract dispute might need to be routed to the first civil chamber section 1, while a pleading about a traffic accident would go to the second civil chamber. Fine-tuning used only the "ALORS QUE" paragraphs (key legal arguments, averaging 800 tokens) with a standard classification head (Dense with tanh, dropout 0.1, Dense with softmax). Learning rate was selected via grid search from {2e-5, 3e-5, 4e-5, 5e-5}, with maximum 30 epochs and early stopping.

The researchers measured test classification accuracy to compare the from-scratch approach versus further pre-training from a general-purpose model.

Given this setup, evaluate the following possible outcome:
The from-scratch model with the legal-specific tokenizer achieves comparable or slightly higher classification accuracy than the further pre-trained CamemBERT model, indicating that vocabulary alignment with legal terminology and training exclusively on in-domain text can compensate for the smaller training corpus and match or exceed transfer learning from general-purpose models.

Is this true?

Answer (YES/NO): NO